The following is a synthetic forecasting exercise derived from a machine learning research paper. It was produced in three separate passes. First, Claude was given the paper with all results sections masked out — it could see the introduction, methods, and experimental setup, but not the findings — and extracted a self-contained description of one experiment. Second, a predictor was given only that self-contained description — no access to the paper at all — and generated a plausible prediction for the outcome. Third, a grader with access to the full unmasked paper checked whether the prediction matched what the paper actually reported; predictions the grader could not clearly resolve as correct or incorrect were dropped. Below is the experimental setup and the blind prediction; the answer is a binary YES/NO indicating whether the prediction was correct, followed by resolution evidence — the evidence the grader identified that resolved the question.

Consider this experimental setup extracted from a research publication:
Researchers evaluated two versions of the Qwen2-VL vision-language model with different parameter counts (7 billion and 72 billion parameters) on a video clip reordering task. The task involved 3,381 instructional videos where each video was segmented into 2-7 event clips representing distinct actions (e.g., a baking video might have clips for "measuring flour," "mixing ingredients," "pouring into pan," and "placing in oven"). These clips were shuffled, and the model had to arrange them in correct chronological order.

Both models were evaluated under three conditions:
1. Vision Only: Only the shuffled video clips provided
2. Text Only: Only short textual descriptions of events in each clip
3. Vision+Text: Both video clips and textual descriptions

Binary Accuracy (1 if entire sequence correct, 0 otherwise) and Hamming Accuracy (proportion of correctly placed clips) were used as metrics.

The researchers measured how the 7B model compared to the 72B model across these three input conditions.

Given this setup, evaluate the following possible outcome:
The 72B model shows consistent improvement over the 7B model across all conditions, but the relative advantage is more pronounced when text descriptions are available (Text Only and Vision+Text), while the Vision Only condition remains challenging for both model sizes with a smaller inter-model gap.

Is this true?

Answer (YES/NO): NO